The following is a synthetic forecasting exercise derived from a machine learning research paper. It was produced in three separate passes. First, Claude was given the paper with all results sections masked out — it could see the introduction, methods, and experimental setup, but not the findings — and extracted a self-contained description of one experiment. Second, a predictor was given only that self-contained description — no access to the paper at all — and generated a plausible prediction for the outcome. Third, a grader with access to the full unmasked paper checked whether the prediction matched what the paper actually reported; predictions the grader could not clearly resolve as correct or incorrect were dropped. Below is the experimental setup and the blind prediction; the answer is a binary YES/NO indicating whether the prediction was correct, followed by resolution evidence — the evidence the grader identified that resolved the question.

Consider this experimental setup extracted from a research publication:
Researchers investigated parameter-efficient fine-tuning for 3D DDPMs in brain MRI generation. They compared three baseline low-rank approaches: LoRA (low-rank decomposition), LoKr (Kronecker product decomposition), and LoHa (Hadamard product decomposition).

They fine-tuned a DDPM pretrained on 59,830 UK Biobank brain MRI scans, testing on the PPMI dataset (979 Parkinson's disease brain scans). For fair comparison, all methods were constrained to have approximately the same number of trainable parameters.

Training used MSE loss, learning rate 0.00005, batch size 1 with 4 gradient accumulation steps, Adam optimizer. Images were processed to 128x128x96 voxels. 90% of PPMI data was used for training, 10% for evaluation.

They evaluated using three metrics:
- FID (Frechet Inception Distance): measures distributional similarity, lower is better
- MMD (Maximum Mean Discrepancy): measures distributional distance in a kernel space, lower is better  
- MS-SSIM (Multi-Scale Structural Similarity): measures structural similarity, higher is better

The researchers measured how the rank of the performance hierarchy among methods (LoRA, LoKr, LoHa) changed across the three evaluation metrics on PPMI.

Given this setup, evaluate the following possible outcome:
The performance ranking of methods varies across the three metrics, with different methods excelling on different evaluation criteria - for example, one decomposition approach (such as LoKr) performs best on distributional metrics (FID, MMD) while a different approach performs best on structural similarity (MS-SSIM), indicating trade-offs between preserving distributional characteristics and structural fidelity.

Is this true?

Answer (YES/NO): NO